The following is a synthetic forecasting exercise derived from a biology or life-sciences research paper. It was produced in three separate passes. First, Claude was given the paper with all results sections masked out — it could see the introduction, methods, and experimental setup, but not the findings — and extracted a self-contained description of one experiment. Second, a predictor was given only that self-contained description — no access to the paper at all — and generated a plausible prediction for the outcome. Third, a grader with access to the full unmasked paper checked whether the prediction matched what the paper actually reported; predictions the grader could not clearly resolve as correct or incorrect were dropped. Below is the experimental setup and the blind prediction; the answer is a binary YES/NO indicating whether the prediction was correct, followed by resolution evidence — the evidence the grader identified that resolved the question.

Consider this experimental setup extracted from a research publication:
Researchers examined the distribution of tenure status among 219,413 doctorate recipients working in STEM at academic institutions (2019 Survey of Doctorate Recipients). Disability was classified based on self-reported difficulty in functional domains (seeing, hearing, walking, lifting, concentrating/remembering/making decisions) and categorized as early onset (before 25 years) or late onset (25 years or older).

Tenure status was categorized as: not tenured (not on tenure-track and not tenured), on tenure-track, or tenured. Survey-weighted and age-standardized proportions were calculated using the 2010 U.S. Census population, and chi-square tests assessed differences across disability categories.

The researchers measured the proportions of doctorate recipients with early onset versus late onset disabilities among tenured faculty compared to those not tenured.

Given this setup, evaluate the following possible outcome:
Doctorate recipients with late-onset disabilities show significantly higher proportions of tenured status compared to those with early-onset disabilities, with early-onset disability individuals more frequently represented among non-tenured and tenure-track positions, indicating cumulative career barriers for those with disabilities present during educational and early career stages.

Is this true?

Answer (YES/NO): YES